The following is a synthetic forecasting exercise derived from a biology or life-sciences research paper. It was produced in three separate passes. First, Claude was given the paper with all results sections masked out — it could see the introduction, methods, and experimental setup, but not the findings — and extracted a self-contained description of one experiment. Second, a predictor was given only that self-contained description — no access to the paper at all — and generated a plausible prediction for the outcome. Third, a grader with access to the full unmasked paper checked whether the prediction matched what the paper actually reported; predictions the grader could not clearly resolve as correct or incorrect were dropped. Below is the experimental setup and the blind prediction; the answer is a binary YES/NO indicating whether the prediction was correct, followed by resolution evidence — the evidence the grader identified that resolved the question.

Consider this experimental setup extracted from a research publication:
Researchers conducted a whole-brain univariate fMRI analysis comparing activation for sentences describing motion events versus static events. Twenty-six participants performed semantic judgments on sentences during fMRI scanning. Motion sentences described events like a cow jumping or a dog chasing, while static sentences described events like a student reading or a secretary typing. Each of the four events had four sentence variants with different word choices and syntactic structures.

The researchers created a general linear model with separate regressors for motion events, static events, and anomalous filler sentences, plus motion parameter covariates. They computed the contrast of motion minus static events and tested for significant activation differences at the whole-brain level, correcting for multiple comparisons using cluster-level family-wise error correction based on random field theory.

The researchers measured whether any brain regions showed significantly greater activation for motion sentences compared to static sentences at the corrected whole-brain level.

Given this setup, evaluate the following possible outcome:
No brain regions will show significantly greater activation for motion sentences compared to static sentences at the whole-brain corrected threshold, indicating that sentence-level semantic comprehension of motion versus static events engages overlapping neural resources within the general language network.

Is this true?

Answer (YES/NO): YES